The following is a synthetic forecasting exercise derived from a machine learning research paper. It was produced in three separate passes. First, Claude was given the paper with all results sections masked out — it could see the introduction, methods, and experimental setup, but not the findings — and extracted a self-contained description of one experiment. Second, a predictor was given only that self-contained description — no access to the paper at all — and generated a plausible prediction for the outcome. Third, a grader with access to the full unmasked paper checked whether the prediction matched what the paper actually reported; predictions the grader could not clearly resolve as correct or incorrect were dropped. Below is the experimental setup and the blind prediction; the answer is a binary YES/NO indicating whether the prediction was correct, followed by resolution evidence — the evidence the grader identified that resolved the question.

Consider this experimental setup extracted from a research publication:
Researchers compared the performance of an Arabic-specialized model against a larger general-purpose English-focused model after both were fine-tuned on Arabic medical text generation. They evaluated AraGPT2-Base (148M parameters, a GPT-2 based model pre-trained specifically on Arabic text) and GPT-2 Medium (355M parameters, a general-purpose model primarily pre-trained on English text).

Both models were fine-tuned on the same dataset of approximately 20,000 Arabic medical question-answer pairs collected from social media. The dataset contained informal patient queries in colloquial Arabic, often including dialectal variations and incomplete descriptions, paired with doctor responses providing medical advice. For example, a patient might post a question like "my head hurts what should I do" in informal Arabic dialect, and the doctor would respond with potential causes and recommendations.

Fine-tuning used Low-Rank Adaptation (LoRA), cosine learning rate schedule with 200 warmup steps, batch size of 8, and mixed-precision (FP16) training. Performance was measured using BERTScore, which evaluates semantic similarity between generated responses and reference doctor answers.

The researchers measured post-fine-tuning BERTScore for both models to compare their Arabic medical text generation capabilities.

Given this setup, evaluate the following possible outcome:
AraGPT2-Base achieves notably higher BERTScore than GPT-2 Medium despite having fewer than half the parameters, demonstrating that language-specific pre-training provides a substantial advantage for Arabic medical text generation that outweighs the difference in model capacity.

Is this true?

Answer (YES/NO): NO